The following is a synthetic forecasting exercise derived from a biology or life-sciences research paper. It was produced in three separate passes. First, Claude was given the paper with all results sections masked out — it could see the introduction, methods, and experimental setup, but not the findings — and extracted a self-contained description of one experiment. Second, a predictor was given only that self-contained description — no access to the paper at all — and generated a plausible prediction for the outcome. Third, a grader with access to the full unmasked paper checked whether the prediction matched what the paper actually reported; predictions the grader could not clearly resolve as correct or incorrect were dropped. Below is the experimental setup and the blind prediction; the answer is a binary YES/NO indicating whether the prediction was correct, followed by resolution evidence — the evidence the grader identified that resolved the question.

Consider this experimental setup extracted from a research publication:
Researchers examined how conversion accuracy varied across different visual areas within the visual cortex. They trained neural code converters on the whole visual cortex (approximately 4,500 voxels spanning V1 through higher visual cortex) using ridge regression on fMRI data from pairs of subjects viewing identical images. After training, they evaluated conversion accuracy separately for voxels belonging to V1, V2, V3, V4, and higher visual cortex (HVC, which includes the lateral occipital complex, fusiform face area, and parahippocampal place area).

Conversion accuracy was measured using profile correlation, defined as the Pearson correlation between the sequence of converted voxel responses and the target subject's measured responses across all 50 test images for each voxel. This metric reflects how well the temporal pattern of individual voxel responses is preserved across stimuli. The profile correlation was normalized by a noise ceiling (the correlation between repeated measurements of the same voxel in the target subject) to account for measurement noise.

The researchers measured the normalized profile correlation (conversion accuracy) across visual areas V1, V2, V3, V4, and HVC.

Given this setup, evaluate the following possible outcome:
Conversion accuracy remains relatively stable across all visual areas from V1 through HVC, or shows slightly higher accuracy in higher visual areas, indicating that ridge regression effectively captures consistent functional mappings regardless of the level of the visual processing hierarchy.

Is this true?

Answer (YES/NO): YES